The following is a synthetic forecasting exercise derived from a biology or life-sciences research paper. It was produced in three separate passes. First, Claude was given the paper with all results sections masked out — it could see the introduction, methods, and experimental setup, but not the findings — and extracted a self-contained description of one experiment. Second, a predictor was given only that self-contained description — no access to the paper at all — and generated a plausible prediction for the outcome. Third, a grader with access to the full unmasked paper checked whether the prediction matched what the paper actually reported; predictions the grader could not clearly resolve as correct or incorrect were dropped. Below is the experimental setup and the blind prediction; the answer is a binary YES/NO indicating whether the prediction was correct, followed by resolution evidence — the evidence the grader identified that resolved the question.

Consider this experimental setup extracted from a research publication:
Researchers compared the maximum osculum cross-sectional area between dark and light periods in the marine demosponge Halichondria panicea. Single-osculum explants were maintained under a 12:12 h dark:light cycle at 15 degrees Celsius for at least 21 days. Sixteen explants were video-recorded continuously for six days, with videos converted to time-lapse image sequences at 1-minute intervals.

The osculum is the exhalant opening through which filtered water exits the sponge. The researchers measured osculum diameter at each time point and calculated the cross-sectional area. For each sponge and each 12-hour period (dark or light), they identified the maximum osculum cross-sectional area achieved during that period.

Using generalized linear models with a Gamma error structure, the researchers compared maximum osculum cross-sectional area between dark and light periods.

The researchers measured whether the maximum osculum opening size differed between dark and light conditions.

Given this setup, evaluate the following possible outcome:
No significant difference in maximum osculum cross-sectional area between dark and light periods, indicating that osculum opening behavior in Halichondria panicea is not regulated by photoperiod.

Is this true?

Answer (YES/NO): NO